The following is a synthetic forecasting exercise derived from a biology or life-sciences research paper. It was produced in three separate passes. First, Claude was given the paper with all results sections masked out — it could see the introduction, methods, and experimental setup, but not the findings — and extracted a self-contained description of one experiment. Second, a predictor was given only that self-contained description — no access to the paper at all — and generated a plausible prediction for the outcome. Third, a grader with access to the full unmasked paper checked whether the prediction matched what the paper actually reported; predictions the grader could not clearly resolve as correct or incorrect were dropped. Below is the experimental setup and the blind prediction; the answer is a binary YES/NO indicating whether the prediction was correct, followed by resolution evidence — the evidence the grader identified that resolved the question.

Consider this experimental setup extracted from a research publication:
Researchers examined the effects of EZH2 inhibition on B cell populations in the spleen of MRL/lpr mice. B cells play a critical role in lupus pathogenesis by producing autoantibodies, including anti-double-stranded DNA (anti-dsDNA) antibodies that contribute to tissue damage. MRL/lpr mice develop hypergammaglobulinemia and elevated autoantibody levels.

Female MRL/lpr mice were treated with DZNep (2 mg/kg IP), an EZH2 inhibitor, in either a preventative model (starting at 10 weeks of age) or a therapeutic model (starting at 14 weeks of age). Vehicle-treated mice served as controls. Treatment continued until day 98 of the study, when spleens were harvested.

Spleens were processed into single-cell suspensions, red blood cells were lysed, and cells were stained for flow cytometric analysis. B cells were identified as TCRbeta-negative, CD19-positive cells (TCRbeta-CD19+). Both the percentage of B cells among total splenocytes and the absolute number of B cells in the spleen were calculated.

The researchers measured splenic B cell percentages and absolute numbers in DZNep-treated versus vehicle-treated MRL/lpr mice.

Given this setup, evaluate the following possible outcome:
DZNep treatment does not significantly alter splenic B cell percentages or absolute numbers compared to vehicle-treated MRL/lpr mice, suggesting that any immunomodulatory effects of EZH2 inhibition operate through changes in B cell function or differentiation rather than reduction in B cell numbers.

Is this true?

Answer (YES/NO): NO